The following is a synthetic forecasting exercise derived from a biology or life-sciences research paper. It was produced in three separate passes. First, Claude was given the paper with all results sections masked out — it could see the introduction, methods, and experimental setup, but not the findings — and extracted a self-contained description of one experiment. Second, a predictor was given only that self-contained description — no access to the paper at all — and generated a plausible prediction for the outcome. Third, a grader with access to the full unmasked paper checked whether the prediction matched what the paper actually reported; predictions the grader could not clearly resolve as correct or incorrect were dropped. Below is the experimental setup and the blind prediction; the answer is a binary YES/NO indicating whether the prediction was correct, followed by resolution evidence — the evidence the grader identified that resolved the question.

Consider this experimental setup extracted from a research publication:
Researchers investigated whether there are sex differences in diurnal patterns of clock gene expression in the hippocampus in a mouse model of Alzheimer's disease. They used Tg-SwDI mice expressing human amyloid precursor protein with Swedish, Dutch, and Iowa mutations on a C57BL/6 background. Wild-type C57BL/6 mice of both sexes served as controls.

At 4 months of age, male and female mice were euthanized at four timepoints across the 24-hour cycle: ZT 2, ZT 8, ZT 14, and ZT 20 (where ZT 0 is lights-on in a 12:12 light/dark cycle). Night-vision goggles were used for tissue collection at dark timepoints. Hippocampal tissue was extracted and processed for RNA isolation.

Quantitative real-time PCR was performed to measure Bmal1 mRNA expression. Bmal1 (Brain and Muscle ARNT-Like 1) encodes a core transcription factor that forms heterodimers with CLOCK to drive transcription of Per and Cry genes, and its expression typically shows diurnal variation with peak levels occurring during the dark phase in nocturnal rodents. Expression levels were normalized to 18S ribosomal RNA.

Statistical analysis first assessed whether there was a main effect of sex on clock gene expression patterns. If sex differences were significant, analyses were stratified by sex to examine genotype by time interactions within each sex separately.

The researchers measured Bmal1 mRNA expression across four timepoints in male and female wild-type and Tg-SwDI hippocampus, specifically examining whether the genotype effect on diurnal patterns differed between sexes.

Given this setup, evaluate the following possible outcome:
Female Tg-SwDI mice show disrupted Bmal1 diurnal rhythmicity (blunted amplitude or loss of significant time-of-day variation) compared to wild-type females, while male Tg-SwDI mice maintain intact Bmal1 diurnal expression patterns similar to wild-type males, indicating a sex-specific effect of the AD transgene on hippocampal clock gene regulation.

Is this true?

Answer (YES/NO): NO